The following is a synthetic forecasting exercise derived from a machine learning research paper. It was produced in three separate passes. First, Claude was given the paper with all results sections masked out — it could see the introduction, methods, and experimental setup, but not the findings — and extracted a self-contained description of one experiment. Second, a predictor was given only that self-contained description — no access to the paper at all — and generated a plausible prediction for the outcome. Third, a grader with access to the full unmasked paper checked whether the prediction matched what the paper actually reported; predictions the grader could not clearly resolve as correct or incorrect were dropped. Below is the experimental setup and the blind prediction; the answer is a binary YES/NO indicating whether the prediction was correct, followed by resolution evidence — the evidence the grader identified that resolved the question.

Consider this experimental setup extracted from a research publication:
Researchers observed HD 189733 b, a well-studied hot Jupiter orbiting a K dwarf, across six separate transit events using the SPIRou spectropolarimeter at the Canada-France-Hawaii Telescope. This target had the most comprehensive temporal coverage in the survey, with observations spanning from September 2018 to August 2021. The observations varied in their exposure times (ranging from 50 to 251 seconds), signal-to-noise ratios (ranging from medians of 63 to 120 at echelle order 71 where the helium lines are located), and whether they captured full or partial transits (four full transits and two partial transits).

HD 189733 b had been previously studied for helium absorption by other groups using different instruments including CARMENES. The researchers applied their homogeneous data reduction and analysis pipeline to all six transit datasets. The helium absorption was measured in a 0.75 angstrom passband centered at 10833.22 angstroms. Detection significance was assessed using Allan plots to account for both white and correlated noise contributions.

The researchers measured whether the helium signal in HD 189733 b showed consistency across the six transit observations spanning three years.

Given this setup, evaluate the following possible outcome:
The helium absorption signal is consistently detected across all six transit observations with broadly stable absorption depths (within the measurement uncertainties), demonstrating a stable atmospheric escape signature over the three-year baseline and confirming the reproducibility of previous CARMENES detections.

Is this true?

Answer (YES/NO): NO